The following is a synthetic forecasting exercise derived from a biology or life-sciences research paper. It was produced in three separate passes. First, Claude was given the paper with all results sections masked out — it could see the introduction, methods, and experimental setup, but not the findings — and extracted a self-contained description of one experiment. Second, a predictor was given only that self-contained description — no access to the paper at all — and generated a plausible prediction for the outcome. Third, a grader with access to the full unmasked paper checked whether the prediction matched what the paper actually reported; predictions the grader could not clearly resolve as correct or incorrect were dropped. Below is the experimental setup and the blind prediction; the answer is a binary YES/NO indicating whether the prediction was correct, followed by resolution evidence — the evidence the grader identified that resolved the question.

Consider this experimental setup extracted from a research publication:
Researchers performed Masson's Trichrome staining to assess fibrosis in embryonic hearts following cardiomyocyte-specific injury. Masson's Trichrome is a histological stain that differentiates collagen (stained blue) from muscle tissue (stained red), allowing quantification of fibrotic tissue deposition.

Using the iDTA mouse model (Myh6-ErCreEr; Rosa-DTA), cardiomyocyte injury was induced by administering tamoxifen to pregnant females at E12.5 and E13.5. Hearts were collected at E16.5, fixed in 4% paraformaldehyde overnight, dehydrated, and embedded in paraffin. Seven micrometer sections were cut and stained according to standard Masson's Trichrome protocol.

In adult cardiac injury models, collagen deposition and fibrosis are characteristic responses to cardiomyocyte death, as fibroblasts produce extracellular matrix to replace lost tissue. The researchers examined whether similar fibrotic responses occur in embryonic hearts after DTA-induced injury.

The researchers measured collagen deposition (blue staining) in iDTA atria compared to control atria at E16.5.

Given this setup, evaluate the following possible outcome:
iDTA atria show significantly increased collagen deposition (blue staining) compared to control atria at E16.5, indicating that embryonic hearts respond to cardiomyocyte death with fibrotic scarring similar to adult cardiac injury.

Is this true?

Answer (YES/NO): NO